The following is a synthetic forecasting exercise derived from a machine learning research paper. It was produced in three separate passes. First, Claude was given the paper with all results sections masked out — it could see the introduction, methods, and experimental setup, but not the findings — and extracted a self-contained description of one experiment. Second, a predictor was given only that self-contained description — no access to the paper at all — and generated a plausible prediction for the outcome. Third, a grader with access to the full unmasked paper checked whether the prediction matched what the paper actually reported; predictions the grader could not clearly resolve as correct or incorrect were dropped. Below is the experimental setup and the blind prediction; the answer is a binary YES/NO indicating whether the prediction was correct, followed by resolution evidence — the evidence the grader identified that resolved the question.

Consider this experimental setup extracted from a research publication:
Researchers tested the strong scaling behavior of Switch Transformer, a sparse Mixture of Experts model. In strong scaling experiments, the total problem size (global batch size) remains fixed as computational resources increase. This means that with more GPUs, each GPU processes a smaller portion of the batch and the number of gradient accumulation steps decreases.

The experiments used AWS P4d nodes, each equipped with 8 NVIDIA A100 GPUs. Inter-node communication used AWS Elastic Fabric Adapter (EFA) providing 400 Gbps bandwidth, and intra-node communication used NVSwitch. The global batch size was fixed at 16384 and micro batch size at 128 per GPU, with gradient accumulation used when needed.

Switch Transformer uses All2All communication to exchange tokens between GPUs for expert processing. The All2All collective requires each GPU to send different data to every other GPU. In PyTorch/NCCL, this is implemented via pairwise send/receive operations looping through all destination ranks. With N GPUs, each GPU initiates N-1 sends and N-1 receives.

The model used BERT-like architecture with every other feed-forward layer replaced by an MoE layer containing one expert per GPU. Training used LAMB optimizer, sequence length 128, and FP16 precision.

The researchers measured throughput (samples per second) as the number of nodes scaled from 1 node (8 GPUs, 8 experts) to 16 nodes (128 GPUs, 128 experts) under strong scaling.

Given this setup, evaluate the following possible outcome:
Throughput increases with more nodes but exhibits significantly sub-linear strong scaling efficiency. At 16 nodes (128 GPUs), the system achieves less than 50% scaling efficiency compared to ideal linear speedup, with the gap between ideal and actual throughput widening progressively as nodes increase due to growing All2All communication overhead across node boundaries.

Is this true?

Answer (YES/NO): NO